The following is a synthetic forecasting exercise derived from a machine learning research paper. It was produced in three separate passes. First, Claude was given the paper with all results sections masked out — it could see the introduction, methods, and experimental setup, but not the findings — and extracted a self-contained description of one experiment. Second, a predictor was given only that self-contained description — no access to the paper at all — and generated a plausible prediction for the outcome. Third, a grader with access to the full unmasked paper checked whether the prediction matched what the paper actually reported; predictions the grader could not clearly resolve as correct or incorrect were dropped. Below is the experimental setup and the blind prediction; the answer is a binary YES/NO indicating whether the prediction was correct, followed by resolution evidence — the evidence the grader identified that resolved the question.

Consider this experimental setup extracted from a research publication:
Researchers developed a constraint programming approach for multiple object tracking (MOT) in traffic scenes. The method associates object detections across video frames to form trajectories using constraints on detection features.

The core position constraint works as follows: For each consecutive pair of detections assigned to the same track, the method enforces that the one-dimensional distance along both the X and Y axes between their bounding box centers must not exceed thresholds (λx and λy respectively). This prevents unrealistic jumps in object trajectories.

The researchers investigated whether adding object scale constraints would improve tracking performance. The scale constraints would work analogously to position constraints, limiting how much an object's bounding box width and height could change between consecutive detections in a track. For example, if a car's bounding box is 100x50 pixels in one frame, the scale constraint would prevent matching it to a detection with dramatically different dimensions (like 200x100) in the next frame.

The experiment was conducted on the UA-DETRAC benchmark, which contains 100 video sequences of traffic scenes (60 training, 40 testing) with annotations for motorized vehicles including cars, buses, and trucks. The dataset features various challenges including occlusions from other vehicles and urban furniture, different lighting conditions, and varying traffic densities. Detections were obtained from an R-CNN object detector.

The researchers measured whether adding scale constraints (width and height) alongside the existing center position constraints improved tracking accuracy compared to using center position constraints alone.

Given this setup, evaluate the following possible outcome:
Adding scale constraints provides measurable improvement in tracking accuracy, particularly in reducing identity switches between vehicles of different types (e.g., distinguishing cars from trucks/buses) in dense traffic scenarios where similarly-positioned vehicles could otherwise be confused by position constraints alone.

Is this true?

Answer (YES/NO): NO